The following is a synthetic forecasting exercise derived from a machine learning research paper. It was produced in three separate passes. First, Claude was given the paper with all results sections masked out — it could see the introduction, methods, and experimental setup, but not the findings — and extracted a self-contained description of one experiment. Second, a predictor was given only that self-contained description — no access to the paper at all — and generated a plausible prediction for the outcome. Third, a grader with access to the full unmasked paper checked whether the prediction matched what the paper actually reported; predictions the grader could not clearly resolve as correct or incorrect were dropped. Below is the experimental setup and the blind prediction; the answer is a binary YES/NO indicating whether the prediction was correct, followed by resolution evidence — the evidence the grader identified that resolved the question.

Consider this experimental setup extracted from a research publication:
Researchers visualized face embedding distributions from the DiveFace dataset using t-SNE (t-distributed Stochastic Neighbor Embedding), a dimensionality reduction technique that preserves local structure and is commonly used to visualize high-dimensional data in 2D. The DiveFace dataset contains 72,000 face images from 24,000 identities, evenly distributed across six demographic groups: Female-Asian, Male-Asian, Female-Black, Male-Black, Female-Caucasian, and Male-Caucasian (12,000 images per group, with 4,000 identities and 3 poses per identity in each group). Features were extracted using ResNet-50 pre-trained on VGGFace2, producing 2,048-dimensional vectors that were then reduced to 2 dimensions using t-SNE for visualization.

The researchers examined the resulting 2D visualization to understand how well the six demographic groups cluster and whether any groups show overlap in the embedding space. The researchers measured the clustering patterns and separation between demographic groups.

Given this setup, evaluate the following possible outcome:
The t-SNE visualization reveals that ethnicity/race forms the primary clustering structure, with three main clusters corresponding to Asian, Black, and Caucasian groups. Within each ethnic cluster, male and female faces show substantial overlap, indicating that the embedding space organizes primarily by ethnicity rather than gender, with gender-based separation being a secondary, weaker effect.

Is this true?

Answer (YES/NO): NO